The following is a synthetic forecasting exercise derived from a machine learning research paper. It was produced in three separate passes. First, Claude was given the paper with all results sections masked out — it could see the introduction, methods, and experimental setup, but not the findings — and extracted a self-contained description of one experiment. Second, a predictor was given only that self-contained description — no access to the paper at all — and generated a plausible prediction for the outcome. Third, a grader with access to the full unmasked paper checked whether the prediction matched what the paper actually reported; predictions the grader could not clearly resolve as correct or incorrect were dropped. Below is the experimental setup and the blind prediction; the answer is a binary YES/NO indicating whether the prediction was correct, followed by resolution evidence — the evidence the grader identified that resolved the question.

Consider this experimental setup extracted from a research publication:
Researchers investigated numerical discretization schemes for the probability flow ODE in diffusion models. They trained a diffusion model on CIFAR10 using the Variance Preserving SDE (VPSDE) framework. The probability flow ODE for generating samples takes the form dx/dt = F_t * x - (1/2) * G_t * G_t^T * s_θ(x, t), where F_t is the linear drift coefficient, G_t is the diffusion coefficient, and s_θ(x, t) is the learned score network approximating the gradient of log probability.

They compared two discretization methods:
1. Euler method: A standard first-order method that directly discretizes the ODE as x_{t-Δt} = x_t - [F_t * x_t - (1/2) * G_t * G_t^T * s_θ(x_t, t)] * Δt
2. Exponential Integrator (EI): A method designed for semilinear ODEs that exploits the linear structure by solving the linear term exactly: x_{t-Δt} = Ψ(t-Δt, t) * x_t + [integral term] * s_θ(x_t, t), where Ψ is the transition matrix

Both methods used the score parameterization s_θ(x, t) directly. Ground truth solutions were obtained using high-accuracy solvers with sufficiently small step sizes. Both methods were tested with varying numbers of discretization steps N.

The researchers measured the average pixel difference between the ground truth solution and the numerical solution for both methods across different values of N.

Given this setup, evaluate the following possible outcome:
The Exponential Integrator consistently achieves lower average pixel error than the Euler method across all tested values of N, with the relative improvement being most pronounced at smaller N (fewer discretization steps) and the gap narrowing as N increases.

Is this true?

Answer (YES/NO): NO